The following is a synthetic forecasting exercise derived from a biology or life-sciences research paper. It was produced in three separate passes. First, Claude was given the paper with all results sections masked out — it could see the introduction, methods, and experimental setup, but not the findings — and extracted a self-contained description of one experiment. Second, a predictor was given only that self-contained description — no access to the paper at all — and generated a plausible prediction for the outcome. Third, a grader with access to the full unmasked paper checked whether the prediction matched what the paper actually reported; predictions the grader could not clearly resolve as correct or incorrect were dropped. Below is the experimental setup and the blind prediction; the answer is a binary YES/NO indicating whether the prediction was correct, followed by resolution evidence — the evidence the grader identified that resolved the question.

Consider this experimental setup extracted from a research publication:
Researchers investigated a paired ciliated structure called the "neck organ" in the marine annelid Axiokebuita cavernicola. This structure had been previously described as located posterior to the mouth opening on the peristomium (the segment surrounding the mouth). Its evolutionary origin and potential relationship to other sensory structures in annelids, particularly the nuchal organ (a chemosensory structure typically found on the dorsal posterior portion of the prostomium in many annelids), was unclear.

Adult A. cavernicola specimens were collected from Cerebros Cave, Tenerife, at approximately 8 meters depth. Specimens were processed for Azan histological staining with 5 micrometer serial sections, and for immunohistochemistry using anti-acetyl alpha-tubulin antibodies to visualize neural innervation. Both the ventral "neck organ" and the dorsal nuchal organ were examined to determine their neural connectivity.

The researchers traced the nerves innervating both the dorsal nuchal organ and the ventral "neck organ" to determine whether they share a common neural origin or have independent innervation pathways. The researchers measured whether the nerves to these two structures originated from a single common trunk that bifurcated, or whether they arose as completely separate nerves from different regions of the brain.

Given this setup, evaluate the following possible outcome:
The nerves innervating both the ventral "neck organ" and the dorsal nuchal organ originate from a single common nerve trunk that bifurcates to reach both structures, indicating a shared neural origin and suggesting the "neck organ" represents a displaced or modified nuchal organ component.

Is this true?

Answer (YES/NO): YES